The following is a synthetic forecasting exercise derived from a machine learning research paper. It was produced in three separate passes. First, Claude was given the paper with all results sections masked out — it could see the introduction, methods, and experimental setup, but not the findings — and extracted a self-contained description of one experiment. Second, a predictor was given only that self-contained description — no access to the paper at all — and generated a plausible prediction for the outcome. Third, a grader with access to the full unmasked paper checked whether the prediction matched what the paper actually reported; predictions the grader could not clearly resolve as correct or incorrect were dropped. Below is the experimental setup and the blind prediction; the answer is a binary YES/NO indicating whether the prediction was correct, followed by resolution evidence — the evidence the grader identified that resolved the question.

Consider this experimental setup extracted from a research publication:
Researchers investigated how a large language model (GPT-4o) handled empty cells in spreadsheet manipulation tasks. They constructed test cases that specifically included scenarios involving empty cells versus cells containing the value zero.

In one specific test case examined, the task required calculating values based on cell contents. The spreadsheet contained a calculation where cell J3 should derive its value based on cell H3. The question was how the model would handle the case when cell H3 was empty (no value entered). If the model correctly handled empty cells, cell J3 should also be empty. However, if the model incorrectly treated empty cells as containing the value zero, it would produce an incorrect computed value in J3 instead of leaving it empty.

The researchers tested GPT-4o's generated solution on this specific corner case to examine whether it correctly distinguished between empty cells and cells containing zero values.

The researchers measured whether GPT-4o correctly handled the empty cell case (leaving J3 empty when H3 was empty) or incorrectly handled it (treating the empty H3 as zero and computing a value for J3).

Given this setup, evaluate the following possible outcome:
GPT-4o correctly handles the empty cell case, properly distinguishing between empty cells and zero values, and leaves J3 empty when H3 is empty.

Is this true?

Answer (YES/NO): NO